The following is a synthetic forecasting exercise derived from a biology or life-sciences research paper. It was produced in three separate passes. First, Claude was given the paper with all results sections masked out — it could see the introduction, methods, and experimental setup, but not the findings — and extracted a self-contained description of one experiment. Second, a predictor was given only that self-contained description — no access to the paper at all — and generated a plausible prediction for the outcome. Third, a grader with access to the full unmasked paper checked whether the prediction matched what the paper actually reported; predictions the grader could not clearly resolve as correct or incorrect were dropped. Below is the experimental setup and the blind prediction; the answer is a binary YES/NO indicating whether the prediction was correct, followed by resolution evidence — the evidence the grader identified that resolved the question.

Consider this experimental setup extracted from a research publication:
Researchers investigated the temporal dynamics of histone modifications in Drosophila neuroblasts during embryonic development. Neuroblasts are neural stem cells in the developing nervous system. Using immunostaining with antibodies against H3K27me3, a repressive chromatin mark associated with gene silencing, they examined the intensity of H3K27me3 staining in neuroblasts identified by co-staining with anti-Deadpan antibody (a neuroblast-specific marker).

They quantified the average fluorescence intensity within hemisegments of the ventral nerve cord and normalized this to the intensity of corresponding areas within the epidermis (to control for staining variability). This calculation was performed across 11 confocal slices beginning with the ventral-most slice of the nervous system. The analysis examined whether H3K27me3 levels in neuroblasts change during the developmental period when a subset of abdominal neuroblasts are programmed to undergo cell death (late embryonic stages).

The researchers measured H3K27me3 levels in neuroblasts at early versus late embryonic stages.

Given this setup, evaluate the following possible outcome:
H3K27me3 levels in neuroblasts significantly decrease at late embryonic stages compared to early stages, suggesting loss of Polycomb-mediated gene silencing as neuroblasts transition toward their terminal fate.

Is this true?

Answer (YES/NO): NO